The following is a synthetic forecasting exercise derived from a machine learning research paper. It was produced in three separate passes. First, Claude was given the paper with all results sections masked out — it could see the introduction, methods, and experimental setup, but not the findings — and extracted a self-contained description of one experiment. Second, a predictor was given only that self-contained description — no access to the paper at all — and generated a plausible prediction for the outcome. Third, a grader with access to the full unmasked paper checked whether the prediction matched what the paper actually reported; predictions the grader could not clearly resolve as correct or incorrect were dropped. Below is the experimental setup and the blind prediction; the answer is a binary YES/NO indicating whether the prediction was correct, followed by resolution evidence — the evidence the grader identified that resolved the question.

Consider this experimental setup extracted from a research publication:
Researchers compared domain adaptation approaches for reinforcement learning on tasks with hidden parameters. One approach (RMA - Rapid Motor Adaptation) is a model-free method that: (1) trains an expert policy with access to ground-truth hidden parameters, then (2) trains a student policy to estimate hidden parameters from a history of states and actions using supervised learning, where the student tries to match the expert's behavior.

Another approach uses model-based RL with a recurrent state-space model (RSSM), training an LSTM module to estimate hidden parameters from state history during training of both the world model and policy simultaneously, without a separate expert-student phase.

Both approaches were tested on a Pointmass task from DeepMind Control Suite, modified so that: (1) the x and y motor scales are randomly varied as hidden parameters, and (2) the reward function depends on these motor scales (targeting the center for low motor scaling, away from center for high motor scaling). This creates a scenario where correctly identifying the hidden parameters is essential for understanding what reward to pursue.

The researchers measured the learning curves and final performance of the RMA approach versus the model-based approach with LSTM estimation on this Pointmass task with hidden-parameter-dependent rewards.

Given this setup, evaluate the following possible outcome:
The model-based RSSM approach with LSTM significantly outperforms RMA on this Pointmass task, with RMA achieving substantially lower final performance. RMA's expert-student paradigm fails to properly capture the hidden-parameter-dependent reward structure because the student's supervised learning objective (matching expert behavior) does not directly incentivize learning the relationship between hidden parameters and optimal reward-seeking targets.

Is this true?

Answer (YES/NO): YES